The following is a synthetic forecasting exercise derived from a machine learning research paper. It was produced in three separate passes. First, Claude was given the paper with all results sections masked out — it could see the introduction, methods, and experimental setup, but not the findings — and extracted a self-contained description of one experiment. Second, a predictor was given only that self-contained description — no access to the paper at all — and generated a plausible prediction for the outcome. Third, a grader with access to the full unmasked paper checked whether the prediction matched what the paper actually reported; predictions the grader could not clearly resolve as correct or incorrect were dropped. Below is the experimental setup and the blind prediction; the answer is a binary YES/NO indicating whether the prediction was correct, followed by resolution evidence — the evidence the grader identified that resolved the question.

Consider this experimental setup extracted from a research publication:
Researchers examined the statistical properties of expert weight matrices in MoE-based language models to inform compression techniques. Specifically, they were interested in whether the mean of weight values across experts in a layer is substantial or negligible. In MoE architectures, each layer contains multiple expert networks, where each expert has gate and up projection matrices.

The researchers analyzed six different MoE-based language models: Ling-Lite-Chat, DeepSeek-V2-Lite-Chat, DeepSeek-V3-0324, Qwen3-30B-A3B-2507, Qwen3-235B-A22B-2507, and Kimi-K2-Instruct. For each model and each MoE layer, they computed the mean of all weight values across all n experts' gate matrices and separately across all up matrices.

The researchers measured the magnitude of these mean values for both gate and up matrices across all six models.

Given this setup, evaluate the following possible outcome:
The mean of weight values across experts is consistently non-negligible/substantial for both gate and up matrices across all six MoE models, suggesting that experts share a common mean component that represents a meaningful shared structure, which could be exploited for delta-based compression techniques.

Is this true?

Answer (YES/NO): NO